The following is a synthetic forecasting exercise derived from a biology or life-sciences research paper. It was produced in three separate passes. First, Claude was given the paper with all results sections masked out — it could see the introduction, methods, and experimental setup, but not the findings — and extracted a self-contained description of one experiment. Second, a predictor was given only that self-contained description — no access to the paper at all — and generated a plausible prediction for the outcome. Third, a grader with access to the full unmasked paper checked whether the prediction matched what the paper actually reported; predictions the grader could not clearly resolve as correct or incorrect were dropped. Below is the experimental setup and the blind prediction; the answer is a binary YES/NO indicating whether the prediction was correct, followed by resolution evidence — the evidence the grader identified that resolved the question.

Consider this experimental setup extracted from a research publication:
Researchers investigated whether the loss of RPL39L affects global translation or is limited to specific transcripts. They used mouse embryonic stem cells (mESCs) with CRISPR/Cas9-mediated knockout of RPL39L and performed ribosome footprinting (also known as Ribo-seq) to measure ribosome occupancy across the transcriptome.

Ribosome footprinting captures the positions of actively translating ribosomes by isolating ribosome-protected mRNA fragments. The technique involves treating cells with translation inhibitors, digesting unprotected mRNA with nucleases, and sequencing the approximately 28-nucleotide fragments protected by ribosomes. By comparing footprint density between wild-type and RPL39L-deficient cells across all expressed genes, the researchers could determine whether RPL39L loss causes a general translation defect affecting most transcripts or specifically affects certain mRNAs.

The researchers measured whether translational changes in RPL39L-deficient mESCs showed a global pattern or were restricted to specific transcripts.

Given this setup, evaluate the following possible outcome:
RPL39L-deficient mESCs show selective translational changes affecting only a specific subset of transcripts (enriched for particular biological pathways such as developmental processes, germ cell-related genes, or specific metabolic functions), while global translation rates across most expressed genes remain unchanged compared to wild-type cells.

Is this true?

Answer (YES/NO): NO